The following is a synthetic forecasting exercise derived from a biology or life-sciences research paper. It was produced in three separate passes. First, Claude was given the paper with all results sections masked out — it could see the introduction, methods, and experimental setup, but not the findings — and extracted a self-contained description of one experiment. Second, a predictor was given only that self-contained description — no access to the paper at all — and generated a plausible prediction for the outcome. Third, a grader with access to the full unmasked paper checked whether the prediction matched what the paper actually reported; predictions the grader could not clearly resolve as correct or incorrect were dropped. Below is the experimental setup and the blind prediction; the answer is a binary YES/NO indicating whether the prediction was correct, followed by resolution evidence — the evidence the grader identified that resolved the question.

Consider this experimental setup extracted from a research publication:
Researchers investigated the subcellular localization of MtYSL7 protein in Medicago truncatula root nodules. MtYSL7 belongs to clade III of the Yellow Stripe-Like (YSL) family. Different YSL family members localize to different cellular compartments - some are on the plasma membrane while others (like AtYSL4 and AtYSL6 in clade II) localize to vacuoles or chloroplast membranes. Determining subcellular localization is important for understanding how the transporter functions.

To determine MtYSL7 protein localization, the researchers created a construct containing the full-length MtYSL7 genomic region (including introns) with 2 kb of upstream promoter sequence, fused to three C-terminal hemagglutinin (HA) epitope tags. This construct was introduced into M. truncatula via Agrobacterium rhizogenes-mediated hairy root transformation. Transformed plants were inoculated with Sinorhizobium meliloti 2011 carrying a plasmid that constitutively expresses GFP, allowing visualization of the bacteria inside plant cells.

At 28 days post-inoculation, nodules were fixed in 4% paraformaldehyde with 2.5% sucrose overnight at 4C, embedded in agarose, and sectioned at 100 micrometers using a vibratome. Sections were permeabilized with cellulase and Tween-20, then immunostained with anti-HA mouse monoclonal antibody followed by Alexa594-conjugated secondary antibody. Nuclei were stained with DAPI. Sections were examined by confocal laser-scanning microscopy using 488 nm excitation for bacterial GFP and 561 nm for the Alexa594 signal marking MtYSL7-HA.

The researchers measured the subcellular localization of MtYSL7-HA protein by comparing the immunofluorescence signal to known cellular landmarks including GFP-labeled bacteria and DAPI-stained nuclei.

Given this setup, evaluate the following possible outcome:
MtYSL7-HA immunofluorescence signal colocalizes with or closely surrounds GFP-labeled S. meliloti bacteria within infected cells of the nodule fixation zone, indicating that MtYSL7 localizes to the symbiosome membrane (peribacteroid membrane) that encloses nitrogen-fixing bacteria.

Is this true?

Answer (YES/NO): NO